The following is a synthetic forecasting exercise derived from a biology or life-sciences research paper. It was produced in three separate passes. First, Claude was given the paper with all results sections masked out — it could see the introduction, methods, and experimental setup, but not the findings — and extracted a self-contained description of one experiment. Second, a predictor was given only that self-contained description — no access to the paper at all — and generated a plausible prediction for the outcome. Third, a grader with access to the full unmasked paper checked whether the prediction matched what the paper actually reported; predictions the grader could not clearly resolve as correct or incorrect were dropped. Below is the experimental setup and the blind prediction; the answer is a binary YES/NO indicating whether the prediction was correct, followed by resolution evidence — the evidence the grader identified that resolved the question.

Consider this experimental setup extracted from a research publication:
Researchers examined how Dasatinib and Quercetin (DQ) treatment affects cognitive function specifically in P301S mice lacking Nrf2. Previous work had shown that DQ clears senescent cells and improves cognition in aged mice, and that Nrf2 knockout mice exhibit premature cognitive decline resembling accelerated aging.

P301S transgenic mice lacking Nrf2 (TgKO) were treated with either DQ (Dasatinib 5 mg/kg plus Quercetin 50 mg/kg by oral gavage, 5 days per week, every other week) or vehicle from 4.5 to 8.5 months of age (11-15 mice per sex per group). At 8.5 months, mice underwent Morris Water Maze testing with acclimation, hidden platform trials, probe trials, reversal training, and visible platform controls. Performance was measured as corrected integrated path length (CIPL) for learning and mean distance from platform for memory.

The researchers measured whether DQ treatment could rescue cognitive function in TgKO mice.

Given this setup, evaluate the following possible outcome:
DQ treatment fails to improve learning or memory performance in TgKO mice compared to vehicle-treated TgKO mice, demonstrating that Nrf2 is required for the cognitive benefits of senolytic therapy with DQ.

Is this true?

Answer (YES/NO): NO